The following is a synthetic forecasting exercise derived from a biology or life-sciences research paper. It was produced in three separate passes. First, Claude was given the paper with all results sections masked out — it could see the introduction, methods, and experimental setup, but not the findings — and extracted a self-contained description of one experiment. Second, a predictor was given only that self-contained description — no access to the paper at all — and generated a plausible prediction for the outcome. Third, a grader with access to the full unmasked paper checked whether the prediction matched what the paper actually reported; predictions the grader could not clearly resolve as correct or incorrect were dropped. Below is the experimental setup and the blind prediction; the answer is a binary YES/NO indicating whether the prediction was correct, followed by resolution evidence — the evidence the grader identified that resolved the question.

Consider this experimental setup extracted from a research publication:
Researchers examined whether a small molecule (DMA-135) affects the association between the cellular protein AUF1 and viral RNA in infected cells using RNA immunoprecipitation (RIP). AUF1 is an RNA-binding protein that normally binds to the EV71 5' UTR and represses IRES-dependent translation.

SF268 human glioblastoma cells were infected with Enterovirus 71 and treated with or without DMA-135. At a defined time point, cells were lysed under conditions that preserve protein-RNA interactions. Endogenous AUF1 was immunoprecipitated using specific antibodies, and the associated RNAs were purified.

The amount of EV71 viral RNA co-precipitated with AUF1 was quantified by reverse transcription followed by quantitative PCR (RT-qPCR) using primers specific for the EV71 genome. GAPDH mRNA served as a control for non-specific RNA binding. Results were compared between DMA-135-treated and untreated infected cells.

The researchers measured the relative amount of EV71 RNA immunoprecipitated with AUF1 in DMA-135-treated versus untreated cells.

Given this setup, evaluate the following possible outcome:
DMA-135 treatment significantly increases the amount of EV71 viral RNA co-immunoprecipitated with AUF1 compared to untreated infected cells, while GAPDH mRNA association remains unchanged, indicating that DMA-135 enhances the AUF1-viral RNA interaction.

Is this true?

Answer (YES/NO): YES